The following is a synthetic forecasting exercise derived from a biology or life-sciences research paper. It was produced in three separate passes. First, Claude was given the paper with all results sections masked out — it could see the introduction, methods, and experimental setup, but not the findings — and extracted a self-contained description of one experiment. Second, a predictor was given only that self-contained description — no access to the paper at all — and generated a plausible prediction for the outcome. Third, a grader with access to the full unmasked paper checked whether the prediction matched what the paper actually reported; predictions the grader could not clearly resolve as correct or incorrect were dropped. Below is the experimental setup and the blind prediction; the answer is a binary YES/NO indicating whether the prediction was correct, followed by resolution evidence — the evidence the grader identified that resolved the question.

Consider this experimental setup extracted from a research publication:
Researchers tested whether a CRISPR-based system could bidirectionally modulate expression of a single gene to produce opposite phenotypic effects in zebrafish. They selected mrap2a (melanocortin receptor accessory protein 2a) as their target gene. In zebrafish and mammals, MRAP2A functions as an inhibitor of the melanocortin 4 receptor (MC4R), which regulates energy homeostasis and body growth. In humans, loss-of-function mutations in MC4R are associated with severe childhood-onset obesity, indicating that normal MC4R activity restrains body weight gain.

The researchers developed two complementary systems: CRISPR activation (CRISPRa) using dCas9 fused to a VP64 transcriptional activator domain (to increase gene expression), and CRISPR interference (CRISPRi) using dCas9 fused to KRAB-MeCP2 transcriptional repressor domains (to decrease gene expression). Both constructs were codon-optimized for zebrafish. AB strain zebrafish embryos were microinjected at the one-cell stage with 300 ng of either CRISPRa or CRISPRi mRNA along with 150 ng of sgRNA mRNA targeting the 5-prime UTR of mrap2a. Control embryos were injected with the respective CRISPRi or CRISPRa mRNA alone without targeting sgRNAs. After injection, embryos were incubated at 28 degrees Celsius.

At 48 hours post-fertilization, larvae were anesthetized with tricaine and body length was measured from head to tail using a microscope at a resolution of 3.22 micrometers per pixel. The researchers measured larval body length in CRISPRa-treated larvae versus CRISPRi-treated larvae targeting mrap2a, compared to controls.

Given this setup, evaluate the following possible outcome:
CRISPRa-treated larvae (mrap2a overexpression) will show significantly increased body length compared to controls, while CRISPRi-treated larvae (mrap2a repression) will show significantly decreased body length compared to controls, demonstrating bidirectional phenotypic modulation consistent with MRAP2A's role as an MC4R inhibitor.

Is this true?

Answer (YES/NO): YES